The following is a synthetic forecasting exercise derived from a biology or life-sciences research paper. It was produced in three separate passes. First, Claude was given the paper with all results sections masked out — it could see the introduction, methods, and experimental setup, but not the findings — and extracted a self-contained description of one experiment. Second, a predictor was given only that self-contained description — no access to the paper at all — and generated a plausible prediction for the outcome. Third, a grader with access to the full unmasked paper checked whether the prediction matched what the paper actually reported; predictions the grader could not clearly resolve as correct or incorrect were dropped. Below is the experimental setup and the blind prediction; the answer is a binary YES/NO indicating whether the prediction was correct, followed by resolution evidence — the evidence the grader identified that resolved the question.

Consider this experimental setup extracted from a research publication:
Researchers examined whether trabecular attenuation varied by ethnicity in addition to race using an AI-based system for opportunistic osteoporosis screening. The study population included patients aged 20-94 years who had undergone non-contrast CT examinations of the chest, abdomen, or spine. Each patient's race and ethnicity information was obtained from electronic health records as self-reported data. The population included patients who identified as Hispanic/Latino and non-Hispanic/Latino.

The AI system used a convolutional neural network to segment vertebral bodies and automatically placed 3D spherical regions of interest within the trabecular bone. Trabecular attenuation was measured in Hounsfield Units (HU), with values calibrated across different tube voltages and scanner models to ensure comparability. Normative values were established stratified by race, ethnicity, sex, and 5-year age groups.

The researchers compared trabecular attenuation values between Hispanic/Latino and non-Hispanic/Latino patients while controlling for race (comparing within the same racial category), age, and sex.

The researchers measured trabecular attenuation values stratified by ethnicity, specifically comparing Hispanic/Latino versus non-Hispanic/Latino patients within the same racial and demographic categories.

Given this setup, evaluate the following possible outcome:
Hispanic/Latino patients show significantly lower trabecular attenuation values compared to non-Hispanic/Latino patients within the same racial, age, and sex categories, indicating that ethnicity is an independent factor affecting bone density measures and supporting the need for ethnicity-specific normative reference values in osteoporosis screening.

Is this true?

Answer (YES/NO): NO